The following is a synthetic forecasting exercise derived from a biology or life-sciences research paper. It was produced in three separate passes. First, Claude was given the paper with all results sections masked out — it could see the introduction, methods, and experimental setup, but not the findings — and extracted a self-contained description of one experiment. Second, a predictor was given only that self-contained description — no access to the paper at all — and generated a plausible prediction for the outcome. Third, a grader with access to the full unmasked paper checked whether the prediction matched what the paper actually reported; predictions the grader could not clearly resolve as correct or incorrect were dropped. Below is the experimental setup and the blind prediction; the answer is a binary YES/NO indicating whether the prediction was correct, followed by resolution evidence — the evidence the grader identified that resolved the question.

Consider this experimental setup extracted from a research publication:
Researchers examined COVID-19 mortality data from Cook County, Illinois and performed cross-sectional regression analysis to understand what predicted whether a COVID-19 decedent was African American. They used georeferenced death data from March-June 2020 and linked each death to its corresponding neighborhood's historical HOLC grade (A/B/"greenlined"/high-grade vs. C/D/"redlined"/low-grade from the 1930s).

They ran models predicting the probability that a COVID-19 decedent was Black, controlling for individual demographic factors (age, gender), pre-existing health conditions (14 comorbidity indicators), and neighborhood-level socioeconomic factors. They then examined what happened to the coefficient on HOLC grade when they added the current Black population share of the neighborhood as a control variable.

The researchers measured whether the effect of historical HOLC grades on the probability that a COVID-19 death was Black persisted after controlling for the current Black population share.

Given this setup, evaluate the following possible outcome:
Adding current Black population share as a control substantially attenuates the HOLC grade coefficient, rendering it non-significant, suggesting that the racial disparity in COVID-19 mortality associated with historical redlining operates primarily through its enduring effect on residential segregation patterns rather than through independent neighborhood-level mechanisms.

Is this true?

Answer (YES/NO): YES